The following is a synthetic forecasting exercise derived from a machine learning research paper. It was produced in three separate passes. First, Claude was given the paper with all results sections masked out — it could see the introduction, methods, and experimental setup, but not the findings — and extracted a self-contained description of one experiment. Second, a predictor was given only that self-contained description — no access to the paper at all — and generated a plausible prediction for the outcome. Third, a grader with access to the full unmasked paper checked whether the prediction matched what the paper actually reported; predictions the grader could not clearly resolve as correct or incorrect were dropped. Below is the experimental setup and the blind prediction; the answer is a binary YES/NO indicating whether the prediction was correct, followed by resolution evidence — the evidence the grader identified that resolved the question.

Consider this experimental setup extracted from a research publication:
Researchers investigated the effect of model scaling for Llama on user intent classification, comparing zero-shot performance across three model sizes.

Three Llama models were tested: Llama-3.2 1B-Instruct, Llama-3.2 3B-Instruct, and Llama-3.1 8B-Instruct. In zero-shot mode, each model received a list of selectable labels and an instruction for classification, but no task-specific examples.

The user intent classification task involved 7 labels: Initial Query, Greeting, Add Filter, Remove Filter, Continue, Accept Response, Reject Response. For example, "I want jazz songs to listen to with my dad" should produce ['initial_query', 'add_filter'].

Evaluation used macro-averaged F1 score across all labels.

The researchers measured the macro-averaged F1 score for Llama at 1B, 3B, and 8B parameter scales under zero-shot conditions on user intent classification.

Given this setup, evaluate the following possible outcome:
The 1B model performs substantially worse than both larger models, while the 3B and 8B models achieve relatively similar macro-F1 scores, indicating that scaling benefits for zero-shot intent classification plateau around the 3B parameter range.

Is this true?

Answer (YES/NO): NO